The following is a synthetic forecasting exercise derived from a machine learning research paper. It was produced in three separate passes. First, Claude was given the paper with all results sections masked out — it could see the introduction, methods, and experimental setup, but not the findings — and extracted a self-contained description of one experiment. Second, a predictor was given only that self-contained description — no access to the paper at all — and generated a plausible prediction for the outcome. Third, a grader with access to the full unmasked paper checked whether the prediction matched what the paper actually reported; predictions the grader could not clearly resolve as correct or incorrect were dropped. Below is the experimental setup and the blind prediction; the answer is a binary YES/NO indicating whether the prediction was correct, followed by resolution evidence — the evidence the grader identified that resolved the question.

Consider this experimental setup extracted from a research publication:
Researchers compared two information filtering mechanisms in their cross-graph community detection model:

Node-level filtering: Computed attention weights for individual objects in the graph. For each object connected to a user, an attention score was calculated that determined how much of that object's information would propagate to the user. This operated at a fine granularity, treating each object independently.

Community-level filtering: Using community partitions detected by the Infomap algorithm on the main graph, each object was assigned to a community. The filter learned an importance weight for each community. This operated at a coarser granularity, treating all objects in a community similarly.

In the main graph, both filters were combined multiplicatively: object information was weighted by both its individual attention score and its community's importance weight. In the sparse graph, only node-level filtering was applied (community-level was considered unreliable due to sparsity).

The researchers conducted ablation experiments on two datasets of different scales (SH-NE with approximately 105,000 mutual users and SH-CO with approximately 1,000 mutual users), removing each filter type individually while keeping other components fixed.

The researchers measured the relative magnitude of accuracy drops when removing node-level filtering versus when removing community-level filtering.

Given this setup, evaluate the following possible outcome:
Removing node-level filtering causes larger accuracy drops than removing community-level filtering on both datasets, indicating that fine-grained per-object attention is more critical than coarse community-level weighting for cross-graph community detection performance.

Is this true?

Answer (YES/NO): YES